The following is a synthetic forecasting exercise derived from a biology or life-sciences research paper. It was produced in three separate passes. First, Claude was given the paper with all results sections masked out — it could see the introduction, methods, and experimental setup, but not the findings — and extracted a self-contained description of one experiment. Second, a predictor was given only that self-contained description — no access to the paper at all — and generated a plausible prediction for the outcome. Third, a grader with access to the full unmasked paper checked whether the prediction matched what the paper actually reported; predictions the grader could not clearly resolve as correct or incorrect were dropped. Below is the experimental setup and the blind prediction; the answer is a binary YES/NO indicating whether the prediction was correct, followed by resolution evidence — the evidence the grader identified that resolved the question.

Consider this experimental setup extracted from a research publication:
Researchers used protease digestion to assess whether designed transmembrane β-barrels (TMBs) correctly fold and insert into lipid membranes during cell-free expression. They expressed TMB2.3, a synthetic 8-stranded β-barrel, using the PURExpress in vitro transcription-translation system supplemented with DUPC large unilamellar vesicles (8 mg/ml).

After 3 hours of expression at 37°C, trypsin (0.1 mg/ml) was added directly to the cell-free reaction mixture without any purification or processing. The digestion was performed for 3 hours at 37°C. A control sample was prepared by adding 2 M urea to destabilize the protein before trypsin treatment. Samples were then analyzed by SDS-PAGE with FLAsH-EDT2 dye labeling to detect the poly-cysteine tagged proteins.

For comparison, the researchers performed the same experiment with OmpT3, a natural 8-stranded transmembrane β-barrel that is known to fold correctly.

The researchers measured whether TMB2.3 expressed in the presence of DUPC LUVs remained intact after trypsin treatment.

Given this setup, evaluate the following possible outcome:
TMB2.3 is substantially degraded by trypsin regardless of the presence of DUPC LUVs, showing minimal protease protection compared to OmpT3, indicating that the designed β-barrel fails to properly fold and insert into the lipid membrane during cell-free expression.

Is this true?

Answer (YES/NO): NO